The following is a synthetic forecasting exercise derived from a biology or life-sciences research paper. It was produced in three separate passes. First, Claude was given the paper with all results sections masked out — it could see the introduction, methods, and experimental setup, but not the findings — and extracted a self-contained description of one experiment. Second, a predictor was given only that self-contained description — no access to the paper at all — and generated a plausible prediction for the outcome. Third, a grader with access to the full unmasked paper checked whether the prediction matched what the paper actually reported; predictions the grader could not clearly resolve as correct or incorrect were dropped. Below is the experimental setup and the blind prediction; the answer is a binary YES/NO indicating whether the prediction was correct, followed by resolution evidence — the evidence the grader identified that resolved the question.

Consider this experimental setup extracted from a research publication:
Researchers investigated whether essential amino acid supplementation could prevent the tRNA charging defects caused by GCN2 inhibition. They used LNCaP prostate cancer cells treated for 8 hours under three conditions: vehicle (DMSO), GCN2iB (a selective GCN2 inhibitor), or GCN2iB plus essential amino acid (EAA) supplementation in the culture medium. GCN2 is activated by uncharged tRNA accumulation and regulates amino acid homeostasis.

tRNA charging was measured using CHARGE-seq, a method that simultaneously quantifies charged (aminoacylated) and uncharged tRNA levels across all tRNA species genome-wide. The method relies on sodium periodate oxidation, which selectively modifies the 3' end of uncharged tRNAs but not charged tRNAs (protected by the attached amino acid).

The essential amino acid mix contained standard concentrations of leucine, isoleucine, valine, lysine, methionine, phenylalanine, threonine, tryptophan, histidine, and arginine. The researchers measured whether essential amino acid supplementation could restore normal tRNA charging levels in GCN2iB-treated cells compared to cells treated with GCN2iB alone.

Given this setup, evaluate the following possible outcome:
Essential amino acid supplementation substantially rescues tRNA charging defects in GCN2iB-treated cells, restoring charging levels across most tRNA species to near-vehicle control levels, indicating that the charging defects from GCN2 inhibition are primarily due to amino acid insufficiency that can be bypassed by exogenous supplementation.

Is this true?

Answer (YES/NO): NO